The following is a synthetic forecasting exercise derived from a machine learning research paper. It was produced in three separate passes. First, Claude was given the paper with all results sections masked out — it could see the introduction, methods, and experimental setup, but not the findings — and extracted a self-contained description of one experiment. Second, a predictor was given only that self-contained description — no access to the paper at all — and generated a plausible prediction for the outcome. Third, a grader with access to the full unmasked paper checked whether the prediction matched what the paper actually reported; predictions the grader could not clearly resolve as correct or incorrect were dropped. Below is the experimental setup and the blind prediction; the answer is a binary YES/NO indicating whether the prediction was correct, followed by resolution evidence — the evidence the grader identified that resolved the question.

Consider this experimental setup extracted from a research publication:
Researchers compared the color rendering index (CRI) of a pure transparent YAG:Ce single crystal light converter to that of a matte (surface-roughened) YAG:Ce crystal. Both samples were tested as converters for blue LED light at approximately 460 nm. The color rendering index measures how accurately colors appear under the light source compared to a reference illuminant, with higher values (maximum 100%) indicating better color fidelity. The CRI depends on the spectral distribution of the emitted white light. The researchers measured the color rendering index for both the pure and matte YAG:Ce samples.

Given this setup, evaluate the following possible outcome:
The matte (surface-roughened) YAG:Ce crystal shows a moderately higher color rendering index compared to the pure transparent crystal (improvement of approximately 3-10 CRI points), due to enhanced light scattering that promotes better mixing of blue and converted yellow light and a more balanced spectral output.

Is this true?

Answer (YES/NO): NO